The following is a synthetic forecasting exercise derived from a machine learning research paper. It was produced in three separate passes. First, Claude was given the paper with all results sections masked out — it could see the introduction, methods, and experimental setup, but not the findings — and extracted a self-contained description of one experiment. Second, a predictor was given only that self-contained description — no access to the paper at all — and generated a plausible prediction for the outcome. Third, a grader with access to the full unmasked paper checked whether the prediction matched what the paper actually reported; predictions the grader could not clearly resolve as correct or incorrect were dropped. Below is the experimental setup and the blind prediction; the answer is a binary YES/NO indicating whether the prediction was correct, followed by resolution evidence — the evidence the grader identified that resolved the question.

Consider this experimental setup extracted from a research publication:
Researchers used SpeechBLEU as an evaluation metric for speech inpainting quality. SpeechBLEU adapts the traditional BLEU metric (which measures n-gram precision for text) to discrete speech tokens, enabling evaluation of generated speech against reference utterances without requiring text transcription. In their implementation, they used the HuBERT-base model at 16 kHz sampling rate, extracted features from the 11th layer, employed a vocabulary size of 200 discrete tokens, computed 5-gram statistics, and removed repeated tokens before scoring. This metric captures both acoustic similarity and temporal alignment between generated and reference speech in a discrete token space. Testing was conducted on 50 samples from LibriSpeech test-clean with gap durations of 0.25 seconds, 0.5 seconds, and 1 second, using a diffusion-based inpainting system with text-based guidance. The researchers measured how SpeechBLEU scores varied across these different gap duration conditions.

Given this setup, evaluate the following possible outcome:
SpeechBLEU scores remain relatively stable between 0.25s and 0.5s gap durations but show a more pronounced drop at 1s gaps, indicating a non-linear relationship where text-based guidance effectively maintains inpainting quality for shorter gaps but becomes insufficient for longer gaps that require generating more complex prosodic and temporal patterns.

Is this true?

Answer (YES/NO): NO